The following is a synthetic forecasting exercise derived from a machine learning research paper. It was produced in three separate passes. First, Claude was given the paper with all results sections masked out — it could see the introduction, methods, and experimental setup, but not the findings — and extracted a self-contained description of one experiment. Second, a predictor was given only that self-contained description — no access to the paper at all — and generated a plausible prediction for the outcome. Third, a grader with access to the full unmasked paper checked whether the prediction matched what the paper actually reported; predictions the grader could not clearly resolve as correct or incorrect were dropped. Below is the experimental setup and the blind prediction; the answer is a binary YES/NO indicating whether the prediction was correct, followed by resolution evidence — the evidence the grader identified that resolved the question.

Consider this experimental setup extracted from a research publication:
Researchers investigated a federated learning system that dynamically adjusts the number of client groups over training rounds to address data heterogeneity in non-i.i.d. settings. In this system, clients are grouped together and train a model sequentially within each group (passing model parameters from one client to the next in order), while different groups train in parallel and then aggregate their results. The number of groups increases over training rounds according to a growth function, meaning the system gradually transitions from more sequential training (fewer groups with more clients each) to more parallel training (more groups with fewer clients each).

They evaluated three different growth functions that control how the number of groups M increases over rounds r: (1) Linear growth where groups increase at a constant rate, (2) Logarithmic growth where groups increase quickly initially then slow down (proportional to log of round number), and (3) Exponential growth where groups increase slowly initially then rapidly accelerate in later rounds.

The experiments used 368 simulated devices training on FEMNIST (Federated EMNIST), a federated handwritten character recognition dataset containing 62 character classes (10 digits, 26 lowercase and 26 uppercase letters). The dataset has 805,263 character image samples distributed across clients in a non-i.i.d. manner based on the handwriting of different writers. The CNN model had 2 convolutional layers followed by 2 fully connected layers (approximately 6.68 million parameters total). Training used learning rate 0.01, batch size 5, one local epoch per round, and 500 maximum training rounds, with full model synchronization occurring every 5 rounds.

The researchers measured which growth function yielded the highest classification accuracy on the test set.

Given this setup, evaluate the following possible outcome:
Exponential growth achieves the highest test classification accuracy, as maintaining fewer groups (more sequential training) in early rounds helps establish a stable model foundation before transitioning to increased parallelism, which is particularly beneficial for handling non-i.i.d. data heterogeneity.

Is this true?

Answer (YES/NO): NO